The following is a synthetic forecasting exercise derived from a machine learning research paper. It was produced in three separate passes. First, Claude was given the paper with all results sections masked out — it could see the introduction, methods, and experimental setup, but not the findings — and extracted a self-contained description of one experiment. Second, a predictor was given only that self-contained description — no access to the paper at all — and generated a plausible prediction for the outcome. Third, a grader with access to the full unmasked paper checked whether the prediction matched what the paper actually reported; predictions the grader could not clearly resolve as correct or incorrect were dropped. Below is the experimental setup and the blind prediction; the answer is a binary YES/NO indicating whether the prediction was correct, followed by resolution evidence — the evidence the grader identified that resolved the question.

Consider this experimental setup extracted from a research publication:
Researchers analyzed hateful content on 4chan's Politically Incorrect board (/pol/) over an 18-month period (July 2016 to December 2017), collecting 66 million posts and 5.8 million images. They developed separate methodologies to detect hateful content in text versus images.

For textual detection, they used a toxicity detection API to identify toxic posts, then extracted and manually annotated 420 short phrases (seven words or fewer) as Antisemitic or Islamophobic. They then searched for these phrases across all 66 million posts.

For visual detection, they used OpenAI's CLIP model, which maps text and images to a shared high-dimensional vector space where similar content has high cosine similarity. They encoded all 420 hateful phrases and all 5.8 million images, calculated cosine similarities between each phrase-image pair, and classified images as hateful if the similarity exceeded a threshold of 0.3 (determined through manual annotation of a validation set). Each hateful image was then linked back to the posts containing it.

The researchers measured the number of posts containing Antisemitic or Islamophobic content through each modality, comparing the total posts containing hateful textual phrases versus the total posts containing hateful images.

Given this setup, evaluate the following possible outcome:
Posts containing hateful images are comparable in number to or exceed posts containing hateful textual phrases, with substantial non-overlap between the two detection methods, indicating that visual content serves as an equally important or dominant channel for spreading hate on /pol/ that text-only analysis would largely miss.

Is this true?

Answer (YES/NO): YES